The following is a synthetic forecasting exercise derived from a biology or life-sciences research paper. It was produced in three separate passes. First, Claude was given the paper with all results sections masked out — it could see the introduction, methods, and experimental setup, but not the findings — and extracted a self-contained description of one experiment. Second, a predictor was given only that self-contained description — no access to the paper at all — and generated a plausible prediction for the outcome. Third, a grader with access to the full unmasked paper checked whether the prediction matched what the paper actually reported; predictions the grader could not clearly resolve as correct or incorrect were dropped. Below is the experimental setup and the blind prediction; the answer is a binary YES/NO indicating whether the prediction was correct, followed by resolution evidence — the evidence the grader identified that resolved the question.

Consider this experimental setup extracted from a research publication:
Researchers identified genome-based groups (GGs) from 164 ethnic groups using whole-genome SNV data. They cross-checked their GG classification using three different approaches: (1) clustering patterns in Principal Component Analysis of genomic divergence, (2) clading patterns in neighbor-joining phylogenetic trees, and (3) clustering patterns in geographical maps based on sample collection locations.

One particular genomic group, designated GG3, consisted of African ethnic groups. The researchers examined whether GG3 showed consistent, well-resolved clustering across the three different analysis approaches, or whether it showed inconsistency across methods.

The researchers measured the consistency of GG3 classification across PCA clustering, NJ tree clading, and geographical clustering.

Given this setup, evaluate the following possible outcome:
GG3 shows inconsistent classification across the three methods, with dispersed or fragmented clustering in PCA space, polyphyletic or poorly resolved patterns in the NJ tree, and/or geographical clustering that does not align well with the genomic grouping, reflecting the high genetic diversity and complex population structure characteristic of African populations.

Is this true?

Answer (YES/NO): YES